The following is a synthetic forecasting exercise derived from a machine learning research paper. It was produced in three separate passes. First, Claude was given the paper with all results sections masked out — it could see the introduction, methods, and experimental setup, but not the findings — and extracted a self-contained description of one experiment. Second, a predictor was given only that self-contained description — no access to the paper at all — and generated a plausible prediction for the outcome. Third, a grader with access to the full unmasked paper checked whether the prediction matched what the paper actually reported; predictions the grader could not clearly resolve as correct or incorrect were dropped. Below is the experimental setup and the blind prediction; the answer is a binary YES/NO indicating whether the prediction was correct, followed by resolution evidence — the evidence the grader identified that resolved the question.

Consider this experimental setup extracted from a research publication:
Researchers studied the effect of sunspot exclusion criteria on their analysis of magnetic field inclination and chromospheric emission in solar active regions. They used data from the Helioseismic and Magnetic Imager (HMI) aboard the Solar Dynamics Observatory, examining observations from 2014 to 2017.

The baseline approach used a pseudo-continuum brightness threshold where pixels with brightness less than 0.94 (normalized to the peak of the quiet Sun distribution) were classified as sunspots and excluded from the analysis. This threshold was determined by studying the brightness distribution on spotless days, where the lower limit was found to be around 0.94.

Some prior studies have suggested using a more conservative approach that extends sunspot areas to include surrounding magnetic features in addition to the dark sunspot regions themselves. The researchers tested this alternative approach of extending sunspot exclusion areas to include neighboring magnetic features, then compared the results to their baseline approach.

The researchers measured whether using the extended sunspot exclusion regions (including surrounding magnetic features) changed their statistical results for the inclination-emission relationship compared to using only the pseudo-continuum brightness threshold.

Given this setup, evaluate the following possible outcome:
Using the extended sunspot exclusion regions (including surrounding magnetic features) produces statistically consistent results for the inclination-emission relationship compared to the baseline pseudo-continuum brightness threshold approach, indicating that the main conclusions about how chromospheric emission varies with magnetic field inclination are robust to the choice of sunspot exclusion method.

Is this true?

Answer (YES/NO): YES